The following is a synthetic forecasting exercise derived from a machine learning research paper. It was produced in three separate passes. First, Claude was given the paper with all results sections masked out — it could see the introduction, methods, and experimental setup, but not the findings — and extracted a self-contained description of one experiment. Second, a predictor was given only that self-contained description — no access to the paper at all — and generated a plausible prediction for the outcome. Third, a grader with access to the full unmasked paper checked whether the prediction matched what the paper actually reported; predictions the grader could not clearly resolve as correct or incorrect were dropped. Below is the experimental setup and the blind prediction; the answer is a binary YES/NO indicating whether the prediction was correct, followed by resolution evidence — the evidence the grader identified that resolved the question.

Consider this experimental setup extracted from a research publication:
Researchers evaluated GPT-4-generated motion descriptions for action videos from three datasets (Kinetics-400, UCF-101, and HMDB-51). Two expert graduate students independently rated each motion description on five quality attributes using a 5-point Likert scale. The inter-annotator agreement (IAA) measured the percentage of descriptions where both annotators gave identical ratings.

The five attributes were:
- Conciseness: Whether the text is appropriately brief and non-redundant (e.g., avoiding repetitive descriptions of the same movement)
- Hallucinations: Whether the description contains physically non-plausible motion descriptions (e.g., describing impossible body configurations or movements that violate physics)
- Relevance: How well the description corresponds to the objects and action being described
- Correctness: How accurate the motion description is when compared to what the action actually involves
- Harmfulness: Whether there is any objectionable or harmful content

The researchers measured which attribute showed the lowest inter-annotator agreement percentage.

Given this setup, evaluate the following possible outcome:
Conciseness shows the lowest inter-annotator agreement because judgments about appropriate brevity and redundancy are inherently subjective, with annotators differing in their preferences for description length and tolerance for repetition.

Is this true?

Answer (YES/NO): NO